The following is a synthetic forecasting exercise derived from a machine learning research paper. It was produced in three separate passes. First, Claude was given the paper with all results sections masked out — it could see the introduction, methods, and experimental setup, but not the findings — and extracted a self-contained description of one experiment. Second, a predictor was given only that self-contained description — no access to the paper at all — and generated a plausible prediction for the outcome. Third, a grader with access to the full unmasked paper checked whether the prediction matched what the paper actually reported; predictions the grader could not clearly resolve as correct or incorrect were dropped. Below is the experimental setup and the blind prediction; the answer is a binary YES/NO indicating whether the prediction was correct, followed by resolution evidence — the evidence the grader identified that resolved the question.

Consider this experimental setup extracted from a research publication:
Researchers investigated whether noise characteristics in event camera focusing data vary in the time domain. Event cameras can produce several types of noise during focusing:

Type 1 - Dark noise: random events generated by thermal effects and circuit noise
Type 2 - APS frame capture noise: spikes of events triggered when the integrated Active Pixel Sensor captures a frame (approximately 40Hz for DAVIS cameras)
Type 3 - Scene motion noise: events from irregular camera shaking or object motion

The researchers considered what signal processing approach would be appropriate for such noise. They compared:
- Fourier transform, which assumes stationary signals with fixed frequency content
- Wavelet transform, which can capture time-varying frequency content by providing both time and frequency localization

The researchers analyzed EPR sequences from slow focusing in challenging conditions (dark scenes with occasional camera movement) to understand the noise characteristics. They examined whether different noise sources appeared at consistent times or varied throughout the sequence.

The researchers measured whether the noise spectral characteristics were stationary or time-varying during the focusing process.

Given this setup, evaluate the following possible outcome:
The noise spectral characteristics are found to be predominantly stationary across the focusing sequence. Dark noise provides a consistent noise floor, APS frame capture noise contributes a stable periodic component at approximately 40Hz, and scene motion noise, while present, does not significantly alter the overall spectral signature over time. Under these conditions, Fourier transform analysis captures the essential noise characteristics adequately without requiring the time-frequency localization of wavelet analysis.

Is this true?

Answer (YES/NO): NO